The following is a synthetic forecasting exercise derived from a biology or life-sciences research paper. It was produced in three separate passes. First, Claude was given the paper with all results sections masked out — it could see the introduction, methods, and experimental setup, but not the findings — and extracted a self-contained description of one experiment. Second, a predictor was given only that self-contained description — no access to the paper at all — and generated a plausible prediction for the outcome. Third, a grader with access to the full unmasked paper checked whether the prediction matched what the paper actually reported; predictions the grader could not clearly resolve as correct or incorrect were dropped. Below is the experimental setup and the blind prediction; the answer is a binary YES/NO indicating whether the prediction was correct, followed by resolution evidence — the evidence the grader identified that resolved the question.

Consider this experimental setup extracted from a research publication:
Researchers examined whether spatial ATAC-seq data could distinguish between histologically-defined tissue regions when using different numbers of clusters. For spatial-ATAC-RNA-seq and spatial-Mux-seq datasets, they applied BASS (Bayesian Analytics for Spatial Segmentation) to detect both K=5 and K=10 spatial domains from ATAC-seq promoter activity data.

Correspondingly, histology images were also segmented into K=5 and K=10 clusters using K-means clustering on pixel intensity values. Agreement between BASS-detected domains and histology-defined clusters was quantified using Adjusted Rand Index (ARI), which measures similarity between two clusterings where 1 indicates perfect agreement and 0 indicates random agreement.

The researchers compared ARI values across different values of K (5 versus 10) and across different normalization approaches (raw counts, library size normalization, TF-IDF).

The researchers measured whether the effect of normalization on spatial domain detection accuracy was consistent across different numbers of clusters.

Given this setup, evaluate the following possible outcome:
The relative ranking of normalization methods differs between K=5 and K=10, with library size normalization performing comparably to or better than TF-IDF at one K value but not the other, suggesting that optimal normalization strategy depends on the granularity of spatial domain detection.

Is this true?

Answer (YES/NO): NO